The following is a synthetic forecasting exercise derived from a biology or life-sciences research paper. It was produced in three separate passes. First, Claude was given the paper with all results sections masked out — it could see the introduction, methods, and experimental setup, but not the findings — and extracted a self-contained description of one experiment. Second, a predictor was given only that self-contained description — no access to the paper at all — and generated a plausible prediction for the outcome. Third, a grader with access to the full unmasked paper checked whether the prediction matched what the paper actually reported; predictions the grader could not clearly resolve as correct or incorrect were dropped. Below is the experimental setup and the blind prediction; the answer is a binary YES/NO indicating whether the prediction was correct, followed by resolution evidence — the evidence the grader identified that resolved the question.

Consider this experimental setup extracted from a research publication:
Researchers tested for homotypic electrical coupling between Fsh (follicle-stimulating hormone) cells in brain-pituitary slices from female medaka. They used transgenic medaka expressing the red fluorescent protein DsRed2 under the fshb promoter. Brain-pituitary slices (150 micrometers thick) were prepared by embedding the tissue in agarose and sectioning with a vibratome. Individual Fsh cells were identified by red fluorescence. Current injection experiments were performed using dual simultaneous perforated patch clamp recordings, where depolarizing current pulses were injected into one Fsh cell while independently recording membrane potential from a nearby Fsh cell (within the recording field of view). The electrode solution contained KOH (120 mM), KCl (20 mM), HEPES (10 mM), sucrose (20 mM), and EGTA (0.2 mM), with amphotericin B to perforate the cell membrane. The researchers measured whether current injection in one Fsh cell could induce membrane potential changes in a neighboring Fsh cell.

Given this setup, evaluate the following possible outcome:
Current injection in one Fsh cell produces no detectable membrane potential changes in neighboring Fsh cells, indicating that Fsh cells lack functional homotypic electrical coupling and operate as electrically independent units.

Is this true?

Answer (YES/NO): NO